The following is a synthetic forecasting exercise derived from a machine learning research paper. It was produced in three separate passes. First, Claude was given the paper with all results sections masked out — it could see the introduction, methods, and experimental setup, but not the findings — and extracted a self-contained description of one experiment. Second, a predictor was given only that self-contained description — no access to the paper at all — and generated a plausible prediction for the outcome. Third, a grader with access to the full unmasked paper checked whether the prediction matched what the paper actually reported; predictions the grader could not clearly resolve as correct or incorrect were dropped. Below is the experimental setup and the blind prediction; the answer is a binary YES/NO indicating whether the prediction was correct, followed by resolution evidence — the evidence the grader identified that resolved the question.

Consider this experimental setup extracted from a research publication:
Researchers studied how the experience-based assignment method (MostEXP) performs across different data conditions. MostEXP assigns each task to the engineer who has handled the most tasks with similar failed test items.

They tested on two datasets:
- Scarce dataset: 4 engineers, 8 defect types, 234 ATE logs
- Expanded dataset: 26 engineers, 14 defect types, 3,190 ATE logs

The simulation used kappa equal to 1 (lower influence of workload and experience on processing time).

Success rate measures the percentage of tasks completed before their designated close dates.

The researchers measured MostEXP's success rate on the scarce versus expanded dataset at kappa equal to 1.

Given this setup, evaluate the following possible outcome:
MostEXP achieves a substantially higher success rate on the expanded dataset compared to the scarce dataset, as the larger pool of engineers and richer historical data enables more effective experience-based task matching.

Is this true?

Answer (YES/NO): NO